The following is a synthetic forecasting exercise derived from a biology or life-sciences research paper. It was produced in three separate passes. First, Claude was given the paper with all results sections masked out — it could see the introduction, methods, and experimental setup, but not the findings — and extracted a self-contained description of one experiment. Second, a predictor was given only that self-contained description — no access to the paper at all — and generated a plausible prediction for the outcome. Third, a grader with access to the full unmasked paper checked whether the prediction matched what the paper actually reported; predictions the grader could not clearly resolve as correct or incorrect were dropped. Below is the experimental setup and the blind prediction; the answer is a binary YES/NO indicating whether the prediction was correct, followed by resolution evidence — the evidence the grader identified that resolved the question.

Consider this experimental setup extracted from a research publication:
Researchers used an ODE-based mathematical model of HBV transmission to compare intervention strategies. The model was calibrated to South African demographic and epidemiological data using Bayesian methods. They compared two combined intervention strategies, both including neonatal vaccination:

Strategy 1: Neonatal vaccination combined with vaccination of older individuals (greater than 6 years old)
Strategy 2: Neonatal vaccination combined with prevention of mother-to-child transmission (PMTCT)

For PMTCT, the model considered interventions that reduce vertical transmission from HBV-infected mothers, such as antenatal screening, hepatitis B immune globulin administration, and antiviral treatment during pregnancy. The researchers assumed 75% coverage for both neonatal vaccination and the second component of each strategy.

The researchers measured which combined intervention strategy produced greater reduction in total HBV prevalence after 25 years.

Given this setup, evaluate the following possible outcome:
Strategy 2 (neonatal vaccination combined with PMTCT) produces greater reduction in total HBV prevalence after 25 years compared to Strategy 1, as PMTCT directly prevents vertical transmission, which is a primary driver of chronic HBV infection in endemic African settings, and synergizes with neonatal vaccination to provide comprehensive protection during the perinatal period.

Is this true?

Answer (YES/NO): YES